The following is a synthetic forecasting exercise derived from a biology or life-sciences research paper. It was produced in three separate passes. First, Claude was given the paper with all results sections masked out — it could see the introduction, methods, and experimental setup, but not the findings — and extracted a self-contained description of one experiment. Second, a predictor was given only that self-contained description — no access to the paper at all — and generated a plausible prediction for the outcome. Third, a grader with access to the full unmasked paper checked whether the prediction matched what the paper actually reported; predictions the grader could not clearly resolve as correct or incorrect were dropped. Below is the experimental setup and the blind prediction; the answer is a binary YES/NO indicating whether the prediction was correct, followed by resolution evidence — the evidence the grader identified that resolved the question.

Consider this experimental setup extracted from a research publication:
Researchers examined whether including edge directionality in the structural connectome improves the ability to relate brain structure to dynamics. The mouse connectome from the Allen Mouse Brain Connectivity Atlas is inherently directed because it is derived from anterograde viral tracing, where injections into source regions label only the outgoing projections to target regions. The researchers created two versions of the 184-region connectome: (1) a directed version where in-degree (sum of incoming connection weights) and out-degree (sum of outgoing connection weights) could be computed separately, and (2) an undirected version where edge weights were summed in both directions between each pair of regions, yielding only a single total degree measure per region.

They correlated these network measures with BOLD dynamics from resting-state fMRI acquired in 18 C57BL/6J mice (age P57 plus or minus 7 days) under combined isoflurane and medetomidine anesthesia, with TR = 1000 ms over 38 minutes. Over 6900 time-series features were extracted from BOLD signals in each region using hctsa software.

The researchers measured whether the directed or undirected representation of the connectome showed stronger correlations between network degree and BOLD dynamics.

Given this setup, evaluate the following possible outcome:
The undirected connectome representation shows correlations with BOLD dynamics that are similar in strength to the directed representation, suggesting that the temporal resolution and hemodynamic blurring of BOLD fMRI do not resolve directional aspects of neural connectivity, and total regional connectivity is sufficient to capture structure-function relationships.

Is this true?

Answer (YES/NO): NO